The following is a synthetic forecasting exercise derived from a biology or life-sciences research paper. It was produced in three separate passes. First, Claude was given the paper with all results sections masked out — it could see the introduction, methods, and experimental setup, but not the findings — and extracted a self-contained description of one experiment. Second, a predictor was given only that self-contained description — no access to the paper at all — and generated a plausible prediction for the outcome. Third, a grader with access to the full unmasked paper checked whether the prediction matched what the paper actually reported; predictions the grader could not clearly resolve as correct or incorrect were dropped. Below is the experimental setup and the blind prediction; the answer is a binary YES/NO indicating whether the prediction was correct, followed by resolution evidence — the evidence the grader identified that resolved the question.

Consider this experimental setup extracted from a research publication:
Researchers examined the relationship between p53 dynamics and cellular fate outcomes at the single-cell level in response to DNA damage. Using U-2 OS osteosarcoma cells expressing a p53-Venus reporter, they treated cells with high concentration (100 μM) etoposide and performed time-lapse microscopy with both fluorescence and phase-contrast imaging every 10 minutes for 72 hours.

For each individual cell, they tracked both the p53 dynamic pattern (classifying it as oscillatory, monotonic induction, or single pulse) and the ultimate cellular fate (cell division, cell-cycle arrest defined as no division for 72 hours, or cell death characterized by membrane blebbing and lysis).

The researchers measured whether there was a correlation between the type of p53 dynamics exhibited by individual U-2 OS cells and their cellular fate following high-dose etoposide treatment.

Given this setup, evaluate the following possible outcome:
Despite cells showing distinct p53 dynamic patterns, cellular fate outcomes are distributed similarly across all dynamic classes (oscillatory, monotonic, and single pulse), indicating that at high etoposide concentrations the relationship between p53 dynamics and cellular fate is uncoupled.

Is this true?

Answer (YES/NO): NO